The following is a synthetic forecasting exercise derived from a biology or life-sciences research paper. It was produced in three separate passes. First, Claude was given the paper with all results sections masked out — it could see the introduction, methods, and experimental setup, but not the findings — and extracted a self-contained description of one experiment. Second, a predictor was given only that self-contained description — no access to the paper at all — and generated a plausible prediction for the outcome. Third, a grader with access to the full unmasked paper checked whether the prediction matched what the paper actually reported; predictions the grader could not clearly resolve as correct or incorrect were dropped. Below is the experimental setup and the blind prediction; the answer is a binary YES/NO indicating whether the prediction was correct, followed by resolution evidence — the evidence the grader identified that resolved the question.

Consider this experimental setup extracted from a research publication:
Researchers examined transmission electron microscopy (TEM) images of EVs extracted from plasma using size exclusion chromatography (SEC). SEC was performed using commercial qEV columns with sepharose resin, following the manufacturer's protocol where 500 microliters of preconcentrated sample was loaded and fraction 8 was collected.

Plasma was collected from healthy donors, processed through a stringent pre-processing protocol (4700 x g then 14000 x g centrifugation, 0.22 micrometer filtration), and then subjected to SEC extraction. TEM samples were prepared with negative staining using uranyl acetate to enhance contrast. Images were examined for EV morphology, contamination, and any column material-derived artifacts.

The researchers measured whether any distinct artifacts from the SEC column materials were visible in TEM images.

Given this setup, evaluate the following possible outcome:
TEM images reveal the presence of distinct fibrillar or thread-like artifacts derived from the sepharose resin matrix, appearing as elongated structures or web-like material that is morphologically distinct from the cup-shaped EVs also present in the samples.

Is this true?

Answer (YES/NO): YES